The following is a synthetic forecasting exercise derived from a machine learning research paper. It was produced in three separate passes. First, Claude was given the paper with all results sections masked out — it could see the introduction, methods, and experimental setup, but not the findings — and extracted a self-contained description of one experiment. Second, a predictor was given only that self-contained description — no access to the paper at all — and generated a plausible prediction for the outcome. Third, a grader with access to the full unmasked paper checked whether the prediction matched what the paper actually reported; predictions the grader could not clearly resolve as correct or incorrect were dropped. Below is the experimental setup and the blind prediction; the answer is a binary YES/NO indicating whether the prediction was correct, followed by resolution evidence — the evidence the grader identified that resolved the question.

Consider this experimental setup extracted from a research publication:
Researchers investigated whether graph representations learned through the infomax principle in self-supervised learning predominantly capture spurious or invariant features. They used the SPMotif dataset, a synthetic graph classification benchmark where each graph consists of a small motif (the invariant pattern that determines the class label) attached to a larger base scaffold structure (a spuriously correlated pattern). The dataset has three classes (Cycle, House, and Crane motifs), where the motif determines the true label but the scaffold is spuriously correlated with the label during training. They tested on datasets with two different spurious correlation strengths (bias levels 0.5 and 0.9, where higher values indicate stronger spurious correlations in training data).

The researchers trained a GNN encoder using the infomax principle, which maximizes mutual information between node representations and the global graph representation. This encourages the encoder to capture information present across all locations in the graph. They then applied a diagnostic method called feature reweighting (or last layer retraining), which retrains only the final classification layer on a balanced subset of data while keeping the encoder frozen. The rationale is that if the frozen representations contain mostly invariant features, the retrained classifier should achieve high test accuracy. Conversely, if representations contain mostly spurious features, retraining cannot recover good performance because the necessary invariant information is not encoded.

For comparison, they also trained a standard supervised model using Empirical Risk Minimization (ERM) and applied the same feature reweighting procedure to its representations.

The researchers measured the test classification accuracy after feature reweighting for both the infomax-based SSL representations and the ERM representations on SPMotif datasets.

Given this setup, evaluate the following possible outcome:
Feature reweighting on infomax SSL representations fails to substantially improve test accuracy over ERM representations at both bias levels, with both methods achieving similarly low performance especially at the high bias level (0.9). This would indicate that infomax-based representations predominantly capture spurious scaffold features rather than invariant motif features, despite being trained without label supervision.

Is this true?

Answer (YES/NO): NO